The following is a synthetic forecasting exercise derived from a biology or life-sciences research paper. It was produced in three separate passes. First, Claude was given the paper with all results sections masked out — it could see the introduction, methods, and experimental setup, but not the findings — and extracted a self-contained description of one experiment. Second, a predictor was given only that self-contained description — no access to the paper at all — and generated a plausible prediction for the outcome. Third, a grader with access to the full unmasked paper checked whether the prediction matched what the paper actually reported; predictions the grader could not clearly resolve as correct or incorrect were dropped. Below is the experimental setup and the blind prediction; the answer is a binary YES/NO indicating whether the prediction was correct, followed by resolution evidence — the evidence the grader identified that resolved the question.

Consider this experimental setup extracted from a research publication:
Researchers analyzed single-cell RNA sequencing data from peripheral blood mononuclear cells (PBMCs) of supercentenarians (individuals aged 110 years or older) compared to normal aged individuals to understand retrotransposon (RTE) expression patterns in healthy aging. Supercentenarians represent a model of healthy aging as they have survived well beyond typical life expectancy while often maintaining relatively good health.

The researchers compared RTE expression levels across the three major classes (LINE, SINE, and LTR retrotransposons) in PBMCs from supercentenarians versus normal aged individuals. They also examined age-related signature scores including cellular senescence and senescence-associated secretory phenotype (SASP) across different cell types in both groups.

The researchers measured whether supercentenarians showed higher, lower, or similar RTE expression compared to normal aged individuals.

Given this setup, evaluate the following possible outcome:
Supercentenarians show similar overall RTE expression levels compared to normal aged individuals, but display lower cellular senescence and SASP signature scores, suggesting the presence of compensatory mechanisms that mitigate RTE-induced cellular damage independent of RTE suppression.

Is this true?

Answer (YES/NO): NO